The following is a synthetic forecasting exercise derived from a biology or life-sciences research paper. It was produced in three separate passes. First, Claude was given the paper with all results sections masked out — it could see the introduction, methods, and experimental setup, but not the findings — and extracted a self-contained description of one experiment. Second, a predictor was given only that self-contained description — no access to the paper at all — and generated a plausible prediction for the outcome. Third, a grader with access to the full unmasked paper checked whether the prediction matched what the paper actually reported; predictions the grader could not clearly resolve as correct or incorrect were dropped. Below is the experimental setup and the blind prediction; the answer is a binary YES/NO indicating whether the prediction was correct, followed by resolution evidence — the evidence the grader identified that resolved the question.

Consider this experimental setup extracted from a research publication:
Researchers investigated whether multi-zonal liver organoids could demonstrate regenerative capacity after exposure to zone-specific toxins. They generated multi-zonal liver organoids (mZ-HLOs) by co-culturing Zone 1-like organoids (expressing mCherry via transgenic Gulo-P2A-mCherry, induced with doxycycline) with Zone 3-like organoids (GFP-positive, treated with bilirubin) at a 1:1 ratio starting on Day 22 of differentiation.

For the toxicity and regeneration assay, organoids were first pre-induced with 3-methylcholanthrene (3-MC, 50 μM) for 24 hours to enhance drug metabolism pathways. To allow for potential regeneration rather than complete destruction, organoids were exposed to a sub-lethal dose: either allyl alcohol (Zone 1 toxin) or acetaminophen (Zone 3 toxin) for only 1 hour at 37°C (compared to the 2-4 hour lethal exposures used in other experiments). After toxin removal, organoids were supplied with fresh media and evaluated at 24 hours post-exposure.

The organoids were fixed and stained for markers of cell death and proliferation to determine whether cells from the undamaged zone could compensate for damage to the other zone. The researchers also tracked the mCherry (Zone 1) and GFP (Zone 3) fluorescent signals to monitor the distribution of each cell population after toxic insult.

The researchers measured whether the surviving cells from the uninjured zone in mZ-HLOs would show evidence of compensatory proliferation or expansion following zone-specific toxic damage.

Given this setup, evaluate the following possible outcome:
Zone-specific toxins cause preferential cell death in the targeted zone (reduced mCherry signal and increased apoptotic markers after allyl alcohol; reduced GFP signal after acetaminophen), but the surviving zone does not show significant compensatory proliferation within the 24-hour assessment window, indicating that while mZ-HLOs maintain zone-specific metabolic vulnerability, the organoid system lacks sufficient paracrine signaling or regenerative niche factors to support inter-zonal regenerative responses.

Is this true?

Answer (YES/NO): NO